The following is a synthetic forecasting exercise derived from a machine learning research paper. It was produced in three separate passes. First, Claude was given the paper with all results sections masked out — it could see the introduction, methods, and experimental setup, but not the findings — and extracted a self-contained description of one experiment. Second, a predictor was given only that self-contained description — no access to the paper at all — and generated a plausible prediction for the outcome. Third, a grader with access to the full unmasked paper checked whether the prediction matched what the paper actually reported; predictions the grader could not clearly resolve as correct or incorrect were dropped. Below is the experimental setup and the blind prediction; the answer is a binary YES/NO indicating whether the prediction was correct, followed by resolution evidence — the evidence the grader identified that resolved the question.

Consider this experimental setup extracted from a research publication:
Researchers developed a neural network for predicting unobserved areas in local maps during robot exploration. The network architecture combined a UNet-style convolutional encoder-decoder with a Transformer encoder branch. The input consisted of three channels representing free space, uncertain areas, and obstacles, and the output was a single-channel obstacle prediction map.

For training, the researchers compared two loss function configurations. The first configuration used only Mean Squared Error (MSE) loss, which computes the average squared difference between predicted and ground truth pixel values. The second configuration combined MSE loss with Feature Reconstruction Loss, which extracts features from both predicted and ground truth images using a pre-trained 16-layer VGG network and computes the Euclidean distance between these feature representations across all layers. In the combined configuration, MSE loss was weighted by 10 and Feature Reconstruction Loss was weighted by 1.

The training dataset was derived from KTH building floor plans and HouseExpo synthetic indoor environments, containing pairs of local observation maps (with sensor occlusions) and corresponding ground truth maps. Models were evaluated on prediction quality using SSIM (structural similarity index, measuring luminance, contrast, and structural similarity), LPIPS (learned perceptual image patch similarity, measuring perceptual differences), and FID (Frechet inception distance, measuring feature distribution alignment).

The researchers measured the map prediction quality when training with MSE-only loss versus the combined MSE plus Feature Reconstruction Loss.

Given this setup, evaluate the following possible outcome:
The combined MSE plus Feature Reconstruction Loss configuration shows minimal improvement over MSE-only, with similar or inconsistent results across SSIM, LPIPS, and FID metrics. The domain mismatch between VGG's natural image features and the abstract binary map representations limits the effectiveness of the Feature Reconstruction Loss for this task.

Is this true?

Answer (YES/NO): NO